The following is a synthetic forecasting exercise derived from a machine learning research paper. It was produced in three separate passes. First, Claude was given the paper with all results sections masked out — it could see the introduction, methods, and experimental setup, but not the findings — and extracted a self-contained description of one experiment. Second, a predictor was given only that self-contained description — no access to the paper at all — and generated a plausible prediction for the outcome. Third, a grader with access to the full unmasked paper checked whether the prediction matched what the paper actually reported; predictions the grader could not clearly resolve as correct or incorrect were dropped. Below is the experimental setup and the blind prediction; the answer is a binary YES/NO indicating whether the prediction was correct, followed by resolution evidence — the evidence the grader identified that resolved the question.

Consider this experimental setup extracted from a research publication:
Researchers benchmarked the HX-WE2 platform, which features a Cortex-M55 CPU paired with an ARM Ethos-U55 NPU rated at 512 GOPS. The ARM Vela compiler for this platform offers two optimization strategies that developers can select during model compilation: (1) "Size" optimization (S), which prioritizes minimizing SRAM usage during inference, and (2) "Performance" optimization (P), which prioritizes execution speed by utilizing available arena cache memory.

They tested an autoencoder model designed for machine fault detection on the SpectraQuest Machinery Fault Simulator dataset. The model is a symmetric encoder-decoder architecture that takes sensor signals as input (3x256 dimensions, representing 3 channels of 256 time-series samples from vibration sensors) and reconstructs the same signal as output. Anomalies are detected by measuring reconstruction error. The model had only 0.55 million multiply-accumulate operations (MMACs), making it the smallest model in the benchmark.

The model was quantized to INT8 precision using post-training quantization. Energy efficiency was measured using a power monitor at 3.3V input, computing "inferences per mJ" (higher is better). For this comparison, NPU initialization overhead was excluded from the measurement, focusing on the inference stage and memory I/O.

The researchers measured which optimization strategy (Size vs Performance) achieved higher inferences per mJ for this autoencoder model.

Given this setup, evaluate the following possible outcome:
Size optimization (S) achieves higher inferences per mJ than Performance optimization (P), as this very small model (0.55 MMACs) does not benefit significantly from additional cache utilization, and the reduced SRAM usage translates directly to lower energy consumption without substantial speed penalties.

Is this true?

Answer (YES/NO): YES